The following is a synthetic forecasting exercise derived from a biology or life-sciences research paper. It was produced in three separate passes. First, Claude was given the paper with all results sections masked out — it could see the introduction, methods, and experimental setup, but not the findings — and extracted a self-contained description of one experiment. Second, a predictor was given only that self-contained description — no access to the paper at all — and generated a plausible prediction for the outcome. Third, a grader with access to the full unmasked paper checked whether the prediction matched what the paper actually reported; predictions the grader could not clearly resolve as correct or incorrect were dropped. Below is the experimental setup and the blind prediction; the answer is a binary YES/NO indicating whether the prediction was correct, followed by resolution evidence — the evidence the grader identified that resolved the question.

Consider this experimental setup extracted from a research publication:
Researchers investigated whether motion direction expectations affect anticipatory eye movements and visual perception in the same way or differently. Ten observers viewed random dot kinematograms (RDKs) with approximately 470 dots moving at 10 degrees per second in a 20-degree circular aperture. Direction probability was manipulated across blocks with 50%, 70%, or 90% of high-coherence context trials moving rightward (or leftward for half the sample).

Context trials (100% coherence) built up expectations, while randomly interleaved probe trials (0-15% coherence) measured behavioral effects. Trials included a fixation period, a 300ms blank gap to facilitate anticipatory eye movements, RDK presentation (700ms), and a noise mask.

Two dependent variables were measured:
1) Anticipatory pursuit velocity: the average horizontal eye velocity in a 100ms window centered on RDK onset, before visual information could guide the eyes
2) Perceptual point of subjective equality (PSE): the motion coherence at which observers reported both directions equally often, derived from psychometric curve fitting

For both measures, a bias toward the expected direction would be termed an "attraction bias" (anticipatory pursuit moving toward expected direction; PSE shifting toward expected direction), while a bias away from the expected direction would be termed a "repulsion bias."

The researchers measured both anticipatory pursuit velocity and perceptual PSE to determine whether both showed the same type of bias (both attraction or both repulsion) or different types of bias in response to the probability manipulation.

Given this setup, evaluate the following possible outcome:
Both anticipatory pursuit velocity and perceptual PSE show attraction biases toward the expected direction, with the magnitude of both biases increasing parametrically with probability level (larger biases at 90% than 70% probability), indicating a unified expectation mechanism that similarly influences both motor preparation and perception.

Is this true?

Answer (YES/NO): NO